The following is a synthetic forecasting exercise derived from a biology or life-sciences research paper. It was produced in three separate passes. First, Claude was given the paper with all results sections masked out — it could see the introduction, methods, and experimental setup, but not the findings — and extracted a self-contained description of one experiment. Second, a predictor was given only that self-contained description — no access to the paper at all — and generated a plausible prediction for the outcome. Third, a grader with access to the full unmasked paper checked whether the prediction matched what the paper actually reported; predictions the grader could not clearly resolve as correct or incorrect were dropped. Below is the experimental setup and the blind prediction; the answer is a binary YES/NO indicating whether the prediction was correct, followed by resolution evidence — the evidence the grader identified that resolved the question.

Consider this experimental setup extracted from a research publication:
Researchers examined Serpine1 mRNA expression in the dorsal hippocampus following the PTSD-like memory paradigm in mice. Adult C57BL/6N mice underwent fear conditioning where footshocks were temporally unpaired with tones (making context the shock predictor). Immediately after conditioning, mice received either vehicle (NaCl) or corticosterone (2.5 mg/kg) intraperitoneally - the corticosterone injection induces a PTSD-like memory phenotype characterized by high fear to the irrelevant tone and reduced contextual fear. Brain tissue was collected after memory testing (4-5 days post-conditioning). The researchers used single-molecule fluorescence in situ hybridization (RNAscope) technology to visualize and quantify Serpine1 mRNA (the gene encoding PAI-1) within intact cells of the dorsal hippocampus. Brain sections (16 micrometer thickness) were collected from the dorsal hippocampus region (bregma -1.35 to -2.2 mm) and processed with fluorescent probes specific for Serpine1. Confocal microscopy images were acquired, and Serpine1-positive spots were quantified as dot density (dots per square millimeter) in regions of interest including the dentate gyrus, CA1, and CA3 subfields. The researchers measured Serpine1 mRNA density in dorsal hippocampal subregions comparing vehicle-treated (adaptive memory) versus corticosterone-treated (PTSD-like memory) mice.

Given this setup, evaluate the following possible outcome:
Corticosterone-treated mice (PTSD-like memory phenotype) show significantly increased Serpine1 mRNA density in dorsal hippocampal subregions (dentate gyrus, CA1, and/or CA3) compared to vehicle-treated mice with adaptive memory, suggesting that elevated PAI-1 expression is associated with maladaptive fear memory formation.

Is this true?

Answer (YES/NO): YES